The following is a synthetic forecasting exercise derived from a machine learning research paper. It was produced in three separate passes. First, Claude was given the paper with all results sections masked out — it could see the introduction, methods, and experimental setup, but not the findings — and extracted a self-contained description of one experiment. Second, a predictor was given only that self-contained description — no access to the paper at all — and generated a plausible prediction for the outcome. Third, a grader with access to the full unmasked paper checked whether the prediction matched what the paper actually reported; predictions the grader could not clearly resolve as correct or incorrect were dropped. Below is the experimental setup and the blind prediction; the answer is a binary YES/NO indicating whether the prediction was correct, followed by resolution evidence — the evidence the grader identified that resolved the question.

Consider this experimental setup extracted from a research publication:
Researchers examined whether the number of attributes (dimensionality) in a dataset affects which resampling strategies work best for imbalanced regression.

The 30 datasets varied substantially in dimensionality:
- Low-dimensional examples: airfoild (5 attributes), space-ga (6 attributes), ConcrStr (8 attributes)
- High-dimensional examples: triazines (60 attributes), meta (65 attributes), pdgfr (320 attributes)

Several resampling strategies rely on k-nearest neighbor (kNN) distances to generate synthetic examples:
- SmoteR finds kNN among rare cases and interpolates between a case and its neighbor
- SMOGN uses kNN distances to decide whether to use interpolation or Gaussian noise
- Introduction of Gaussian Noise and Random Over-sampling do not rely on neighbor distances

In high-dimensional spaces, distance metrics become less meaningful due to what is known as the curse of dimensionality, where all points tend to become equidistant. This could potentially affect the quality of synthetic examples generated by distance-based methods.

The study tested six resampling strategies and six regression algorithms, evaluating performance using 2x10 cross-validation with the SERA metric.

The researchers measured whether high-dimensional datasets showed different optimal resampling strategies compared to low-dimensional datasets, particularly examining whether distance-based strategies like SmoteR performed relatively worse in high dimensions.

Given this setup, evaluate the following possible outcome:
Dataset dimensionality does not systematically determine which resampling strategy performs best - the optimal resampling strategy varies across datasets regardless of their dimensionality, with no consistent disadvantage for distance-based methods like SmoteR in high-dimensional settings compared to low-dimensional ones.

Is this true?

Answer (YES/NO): YES